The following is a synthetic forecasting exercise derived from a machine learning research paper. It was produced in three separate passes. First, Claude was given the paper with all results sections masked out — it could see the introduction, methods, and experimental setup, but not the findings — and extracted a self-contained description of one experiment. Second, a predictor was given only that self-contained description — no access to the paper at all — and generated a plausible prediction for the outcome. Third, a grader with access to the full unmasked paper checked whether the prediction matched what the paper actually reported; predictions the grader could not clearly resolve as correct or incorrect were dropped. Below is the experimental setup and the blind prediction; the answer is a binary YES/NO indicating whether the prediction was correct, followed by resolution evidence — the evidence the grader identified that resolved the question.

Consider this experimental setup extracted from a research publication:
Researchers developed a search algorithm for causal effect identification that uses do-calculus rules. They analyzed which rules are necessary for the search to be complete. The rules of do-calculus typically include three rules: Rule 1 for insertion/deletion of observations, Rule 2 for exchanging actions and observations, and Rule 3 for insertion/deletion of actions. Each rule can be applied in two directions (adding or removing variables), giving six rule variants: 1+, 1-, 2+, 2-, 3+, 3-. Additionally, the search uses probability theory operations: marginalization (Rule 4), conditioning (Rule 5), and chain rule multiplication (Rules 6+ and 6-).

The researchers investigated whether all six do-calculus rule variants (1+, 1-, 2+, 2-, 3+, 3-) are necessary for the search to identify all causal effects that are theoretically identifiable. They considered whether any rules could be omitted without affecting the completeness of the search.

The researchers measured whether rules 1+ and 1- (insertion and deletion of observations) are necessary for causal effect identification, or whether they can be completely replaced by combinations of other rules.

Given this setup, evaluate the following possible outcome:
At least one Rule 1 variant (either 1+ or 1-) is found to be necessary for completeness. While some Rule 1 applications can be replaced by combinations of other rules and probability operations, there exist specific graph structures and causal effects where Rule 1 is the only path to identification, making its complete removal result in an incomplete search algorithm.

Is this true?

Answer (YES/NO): NO